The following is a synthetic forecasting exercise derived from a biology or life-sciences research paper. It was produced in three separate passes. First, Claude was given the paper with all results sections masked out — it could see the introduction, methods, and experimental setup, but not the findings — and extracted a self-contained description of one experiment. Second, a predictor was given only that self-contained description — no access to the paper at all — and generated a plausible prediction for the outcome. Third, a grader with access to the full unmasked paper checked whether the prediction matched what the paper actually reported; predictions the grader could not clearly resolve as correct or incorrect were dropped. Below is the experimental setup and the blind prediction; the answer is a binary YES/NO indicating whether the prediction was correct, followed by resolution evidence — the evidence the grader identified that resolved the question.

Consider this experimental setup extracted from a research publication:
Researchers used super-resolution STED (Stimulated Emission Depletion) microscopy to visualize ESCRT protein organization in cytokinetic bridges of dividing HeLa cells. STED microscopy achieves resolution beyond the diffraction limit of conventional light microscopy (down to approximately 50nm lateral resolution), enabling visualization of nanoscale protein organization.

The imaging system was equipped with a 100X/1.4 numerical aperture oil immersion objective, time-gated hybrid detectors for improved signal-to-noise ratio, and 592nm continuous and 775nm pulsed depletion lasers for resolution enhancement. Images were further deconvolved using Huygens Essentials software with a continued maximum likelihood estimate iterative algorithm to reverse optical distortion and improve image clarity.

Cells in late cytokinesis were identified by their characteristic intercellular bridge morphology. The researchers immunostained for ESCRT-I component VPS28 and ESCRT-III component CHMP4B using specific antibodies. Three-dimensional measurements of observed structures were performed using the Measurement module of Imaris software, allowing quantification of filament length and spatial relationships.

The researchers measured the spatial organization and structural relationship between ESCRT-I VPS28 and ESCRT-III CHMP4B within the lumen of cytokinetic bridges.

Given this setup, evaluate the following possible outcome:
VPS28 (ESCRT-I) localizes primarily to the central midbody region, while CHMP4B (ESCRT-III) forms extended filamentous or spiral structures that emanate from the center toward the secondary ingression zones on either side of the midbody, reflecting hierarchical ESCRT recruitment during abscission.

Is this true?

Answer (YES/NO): NO